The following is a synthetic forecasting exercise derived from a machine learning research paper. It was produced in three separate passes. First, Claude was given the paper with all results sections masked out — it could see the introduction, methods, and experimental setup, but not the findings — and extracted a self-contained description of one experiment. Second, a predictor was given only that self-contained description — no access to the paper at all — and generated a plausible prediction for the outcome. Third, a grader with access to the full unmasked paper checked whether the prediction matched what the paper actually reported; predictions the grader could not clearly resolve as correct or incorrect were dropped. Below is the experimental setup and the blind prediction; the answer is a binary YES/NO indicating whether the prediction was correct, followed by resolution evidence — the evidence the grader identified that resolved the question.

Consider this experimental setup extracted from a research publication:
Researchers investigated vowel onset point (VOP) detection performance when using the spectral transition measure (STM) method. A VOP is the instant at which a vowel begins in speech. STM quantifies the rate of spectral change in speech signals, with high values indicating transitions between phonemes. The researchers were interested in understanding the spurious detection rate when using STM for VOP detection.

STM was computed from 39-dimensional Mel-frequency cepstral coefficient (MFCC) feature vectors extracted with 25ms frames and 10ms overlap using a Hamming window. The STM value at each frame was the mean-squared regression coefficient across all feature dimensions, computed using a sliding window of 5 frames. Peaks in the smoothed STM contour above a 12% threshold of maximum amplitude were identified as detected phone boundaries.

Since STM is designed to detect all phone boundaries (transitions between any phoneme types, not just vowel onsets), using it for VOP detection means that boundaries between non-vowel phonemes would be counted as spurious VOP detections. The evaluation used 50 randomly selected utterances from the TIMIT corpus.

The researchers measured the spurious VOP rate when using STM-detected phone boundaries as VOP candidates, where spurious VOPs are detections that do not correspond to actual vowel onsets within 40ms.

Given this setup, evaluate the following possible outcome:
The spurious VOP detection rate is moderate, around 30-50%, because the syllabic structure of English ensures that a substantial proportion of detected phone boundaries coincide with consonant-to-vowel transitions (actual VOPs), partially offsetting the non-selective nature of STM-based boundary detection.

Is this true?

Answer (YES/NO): NO